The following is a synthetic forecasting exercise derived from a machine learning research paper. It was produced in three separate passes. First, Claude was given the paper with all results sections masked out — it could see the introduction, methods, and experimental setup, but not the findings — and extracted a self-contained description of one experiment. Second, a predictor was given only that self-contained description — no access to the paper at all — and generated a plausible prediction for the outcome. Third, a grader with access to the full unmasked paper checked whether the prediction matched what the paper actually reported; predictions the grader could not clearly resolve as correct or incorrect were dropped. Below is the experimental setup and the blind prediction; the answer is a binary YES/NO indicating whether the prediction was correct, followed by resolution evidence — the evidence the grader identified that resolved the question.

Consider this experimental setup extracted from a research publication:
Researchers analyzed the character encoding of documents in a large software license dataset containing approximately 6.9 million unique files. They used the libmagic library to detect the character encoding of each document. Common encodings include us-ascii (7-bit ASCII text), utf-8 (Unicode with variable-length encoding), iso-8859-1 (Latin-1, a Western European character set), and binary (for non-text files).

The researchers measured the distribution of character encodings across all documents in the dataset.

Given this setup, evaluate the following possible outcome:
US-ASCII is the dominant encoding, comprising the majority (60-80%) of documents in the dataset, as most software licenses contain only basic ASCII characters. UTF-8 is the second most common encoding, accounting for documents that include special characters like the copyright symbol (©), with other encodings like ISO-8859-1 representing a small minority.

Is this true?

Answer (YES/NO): NO